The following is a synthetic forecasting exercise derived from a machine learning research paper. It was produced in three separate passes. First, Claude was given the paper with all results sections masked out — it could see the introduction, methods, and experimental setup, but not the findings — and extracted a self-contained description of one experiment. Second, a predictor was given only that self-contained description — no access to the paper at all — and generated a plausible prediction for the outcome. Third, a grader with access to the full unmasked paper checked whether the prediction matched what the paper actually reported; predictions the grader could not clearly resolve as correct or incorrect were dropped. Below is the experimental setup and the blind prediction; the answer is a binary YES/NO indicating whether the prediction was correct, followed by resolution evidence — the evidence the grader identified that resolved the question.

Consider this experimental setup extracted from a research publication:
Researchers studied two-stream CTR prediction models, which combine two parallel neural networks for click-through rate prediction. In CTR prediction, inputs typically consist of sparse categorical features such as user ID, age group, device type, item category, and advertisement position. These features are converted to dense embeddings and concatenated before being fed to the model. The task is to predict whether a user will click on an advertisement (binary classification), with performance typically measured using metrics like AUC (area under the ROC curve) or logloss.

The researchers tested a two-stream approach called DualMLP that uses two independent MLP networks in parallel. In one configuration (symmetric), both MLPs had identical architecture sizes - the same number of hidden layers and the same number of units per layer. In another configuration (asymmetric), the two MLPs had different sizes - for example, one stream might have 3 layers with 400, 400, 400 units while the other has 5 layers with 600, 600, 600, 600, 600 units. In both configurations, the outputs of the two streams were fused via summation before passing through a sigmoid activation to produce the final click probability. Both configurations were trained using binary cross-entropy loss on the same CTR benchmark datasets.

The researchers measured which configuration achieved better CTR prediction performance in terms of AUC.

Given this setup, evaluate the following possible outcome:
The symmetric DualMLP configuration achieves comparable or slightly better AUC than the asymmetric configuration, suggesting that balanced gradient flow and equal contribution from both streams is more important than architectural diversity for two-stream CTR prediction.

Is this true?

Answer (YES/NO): NO